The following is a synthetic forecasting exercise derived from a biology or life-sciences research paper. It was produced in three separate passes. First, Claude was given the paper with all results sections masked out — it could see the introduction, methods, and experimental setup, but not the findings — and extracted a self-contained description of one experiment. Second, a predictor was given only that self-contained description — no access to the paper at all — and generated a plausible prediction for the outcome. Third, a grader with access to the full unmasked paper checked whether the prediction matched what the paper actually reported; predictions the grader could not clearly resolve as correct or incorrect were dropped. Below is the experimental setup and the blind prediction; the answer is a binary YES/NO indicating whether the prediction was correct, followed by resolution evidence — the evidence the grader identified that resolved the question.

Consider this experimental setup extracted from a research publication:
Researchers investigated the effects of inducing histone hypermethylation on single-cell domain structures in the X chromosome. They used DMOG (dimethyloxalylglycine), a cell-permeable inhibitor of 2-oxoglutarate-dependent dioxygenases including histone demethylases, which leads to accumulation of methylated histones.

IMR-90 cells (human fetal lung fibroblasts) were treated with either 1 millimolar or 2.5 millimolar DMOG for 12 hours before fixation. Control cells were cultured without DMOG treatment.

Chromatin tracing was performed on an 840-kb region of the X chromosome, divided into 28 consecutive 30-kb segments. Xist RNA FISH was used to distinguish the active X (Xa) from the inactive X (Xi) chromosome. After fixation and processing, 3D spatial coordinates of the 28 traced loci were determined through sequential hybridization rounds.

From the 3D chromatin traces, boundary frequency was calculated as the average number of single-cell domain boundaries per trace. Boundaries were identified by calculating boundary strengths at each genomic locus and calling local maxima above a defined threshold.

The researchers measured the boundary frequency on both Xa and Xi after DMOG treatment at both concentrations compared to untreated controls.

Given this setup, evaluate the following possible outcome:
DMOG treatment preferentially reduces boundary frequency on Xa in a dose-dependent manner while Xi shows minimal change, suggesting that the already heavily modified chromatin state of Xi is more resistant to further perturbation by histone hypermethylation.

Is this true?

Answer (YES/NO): NO